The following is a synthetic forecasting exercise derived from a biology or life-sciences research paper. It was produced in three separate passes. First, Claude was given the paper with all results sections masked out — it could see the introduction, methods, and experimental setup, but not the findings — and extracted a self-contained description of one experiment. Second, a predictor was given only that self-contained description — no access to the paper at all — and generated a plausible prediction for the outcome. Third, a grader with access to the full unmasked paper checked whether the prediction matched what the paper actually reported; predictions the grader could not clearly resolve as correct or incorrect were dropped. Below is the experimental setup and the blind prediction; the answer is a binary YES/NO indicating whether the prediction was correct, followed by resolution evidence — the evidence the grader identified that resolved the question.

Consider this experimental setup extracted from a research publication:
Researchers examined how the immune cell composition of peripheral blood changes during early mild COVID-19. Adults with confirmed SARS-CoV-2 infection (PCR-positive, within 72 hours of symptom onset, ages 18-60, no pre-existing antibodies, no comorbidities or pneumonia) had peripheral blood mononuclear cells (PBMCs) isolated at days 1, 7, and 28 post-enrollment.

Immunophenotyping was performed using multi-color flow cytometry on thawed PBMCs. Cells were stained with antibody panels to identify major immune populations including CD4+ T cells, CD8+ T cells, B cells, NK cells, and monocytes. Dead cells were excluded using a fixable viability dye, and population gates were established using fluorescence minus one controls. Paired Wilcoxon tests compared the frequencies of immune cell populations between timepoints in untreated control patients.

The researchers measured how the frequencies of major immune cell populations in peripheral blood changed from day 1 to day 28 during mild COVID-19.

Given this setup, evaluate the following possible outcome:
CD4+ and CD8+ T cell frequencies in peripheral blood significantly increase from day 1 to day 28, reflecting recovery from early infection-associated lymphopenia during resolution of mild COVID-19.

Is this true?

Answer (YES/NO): NO